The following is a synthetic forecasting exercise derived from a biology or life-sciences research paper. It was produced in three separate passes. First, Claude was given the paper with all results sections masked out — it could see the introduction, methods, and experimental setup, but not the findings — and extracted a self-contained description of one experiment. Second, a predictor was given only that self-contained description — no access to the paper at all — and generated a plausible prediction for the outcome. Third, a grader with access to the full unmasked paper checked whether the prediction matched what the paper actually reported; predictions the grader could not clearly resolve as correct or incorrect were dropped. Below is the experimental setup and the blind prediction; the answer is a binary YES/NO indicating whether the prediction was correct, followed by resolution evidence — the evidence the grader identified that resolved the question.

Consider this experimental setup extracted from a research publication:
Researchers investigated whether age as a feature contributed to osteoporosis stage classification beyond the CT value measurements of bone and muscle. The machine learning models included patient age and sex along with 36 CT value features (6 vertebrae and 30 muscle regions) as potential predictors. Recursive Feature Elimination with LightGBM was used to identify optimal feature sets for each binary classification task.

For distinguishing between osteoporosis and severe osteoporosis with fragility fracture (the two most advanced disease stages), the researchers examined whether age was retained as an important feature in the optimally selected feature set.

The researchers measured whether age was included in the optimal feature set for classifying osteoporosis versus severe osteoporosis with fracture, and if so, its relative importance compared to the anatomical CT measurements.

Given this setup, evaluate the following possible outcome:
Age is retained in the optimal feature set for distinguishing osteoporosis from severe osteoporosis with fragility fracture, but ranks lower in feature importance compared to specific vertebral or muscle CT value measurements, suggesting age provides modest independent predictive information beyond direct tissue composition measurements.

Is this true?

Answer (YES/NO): NO